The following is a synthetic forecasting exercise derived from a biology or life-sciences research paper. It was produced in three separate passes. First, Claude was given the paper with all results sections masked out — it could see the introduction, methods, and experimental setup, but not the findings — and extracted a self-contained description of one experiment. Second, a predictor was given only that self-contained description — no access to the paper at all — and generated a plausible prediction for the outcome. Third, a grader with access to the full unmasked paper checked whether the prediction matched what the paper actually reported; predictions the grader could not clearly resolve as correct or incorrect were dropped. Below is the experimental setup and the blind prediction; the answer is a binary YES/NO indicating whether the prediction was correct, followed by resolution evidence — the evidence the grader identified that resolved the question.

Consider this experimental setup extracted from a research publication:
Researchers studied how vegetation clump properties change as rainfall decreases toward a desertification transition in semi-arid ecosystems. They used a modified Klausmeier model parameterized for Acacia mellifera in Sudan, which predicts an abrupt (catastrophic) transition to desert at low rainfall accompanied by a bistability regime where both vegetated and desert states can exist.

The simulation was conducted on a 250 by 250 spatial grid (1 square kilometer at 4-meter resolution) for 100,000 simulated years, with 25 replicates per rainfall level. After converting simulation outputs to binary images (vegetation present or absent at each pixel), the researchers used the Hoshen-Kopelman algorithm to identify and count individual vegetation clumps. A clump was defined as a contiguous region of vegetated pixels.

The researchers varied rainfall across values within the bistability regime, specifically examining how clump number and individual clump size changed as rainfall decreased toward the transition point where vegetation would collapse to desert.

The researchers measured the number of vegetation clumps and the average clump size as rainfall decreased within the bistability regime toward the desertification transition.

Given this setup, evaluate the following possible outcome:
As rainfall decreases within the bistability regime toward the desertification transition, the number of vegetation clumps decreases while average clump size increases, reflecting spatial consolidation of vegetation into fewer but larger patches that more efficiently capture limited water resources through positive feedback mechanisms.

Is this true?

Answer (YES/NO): NO